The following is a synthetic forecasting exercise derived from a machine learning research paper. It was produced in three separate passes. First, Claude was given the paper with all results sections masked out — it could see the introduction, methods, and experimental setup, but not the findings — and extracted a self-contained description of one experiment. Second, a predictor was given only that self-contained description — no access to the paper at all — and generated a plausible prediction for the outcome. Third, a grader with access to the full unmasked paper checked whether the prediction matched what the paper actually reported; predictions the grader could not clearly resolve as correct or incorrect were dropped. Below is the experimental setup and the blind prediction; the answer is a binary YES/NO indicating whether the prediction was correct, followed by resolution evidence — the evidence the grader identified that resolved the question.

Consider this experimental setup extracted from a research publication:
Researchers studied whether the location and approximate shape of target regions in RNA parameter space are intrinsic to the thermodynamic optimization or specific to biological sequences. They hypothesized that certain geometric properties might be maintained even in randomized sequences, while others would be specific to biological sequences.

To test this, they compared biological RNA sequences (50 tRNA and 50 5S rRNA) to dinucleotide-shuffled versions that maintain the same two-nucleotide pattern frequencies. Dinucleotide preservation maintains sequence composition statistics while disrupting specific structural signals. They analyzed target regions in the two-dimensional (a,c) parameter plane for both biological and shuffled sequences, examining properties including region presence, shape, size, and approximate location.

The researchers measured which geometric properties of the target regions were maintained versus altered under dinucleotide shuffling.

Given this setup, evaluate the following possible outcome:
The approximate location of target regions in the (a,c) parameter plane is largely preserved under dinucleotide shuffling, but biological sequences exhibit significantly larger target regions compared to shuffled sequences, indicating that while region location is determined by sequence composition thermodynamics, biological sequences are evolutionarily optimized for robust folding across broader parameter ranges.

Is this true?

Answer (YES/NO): YES